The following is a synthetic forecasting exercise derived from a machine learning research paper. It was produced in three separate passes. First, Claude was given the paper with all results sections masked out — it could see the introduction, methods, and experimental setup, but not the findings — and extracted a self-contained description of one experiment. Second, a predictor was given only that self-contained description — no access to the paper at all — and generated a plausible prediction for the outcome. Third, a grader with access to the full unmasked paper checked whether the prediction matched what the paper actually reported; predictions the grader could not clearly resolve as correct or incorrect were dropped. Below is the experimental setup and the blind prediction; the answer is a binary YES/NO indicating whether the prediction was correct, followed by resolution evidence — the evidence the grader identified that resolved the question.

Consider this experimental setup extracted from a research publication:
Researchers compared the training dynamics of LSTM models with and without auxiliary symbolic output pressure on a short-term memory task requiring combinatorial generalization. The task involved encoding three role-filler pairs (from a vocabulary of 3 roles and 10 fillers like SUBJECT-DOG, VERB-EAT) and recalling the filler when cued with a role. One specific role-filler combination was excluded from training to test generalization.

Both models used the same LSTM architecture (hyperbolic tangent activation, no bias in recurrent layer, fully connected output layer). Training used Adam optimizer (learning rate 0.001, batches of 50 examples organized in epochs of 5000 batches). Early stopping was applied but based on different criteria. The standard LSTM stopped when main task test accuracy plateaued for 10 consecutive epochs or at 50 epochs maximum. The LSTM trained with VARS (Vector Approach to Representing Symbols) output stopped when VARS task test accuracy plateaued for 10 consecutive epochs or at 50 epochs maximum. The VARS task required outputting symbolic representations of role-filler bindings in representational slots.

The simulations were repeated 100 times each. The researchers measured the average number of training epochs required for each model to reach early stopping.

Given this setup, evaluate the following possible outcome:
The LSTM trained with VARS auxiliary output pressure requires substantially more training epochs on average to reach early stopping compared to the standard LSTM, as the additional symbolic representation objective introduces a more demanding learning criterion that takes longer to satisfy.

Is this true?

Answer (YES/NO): YES